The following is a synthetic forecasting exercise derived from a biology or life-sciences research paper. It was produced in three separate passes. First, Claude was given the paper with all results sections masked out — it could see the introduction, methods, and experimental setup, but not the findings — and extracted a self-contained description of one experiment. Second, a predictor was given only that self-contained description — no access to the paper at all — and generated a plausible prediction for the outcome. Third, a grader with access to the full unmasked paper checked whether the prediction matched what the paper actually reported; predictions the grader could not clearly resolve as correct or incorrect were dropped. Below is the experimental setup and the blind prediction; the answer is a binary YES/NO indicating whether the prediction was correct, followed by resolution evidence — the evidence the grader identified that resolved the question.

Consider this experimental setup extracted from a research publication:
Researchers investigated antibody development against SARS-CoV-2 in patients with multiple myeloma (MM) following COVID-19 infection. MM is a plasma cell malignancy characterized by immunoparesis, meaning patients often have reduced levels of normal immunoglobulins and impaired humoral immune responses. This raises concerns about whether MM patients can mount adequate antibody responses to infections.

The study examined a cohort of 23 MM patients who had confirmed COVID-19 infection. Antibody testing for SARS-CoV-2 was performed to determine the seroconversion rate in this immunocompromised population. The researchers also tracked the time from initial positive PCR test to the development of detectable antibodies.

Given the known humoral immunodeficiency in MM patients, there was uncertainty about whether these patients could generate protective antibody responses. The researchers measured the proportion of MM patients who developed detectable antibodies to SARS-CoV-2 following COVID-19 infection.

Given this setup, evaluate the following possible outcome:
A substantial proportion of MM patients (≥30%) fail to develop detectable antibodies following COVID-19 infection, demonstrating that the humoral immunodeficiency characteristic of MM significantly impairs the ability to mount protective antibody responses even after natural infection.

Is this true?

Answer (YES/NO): NO